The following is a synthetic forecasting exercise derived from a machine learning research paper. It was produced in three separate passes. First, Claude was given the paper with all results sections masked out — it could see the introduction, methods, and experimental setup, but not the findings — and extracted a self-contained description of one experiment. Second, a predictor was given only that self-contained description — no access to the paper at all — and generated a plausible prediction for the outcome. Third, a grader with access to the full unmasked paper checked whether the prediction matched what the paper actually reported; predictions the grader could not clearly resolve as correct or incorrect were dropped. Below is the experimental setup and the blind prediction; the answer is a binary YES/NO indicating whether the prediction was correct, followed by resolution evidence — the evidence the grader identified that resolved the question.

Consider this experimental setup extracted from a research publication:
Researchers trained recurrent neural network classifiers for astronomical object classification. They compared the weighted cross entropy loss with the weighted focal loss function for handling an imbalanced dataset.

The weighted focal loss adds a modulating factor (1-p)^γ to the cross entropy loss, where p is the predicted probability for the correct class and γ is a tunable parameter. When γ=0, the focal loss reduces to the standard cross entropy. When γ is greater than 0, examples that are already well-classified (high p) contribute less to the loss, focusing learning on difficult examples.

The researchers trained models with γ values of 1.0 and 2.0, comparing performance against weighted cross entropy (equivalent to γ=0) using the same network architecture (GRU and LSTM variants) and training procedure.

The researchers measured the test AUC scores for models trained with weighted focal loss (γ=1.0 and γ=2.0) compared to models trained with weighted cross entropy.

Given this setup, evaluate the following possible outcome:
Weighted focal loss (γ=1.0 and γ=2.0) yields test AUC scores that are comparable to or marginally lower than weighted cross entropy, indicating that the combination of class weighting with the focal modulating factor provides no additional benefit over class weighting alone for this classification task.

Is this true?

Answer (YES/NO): NO